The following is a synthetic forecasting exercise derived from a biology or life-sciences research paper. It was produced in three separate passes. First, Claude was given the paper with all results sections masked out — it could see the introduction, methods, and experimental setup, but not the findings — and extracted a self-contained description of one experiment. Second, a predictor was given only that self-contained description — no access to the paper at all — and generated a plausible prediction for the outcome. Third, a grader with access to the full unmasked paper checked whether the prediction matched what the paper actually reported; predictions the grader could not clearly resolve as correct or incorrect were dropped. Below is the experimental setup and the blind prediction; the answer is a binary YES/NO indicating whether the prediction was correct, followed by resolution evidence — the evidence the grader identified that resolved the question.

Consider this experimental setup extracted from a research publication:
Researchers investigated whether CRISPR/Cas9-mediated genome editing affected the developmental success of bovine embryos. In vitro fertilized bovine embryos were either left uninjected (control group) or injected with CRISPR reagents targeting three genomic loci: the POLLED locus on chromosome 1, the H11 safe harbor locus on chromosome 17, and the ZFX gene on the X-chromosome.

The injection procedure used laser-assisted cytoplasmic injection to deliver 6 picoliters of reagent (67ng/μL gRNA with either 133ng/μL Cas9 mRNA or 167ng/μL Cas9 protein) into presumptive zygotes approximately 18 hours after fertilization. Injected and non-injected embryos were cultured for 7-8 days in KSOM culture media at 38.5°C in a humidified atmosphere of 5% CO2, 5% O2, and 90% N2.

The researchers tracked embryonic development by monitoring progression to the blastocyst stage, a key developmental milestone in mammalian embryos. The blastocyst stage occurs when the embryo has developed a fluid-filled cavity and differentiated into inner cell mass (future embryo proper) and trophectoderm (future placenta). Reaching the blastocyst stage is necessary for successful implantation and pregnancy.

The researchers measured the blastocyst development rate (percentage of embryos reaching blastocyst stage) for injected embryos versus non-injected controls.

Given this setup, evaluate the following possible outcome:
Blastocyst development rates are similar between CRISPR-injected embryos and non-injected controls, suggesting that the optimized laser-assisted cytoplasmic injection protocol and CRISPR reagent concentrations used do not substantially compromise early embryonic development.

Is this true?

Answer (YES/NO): NO